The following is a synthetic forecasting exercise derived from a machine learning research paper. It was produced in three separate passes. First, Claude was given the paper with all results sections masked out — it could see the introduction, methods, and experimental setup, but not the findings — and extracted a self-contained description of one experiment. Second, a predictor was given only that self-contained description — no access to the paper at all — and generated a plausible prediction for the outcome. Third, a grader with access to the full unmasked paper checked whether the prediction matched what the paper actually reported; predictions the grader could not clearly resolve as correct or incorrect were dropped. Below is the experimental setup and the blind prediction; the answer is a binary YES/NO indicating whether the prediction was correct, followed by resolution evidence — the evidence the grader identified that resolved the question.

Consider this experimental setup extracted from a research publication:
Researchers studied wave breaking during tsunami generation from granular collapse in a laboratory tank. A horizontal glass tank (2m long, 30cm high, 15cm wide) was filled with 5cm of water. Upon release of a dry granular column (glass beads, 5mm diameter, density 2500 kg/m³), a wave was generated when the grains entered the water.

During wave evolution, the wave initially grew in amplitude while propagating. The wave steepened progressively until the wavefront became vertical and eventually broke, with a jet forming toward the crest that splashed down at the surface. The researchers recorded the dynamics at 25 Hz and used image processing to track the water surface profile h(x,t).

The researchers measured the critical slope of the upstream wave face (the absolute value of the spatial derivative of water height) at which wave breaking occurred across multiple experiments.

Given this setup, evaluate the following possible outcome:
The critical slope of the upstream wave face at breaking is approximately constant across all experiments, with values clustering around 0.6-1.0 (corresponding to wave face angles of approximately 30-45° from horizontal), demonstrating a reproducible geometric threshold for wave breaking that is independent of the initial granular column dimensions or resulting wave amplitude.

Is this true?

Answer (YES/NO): NO